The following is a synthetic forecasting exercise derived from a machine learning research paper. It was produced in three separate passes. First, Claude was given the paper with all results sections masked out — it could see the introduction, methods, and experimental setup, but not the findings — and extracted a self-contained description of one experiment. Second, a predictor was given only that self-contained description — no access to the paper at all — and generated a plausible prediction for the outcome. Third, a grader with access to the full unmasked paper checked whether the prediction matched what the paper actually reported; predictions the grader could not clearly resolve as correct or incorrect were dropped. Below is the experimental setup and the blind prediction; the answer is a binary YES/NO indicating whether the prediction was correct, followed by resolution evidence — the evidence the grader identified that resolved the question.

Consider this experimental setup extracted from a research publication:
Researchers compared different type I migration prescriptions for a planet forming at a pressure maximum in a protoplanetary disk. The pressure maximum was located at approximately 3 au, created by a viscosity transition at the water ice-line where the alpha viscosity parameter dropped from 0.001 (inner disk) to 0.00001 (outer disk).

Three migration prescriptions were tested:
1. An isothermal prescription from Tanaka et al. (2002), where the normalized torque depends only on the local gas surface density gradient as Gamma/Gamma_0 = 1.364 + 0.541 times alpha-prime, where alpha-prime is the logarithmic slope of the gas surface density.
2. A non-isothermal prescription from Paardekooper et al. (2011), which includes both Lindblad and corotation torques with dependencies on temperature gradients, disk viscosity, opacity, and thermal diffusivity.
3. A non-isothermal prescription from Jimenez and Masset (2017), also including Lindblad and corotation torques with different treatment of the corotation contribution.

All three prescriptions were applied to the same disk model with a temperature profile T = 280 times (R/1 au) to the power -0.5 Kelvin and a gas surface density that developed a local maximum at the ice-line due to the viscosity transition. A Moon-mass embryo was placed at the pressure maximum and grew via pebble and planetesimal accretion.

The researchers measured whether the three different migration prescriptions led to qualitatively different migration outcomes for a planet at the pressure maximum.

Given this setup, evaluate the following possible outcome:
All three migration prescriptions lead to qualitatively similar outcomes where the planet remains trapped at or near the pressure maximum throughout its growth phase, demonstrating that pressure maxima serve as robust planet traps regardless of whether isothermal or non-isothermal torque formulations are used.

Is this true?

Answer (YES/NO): NO